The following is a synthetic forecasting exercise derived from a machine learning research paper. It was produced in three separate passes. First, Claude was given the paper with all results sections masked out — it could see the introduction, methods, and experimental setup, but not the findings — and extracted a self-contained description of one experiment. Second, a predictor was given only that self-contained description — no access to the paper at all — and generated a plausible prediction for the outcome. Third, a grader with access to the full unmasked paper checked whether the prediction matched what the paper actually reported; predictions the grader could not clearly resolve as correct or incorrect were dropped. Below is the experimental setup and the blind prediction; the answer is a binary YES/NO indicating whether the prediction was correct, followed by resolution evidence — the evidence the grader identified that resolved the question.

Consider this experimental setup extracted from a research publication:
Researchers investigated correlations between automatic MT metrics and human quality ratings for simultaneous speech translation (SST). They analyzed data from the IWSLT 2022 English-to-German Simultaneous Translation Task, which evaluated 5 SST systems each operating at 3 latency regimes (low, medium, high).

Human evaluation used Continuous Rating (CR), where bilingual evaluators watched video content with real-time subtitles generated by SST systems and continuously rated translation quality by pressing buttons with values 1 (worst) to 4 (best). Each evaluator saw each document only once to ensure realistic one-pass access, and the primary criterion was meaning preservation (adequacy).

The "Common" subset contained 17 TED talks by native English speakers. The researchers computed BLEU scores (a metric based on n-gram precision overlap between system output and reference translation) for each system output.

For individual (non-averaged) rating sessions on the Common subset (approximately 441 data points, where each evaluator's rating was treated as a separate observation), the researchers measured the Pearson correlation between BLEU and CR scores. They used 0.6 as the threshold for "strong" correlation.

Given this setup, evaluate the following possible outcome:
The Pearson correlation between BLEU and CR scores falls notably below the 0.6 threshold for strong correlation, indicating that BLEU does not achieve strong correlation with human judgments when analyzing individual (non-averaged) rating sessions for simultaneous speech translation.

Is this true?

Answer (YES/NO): YES